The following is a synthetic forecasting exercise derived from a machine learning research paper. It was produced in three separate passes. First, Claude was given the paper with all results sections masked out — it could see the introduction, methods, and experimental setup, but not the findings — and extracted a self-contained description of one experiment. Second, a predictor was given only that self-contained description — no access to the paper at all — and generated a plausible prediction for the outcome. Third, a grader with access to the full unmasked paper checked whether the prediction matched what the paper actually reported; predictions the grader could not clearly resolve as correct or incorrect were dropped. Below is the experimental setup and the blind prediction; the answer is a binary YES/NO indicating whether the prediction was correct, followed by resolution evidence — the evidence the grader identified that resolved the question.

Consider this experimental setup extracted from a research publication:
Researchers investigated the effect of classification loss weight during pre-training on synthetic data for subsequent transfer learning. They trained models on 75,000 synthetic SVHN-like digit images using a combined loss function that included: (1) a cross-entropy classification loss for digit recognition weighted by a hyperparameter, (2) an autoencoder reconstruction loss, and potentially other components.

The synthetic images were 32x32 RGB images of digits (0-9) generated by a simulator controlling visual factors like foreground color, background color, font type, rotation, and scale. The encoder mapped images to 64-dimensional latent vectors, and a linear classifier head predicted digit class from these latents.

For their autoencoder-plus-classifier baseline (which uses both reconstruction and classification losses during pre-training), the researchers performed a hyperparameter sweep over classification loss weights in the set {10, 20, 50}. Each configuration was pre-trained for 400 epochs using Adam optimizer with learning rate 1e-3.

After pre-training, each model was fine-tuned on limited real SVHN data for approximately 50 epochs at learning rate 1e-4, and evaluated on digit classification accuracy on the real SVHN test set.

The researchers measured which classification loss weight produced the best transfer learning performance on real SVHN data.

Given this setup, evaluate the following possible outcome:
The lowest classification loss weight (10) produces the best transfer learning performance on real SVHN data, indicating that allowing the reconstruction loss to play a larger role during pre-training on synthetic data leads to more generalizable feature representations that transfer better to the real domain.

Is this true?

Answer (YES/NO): NO